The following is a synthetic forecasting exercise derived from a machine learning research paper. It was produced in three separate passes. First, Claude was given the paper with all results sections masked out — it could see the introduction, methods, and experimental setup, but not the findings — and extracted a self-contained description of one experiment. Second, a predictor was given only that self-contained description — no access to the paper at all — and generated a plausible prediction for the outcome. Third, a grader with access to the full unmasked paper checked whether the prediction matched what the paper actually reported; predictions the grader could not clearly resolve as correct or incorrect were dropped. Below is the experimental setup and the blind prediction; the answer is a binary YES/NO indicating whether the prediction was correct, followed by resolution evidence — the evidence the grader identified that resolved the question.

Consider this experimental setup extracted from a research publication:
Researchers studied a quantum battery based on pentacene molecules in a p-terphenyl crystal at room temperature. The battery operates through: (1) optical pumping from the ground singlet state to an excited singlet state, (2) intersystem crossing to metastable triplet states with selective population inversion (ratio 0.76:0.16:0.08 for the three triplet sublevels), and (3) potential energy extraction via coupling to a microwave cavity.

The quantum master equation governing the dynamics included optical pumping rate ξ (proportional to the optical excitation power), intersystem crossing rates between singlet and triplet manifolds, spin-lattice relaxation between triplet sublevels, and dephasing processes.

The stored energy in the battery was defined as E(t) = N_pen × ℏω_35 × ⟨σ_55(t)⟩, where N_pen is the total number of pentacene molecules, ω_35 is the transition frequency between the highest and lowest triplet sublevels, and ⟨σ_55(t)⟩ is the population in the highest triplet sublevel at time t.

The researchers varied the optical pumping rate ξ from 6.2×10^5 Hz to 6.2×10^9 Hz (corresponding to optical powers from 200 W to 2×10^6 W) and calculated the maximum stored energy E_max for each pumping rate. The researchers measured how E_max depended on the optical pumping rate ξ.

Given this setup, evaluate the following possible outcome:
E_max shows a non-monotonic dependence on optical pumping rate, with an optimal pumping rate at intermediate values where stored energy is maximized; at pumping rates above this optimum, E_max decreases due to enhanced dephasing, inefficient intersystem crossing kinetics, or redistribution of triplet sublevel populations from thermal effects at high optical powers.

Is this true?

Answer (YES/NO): NO